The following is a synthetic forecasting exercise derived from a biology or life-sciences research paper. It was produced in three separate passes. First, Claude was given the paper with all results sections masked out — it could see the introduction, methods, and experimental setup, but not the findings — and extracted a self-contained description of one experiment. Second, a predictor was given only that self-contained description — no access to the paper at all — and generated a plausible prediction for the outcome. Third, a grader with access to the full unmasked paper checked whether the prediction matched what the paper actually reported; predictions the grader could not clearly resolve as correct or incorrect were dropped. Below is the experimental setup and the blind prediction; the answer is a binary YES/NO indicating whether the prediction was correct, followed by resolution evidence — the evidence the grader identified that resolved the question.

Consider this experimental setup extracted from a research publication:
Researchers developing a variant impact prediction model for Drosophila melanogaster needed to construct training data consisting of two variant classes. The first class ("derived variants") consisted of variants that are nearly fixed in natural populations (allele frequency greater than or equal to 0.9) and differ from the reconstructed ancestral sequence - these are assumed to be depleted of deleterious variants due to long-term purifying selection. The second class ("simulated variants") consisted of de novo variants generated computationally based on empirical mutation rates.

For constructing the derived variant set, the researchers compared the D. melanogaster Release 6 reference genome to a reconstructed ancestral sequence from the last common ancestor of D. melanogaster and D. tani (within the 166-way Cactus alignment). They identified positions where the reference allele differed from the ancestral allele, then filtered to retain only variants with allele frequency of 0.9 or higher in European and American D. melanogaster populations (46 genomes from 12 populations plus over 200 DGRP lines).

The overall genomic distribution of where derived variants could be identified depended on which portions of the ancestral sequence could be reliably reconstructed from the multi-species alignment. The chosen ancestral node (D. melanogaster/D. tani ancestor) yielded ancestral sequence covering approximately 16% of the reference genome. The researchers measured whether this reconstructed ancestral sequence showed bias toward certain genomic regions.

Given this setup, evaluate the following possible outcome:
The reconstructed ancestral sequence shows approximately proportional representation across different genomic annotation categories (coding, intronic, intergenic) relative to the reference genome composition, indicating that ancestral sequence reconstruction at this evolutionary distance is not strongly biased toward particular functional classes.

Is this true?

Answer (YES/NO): YES